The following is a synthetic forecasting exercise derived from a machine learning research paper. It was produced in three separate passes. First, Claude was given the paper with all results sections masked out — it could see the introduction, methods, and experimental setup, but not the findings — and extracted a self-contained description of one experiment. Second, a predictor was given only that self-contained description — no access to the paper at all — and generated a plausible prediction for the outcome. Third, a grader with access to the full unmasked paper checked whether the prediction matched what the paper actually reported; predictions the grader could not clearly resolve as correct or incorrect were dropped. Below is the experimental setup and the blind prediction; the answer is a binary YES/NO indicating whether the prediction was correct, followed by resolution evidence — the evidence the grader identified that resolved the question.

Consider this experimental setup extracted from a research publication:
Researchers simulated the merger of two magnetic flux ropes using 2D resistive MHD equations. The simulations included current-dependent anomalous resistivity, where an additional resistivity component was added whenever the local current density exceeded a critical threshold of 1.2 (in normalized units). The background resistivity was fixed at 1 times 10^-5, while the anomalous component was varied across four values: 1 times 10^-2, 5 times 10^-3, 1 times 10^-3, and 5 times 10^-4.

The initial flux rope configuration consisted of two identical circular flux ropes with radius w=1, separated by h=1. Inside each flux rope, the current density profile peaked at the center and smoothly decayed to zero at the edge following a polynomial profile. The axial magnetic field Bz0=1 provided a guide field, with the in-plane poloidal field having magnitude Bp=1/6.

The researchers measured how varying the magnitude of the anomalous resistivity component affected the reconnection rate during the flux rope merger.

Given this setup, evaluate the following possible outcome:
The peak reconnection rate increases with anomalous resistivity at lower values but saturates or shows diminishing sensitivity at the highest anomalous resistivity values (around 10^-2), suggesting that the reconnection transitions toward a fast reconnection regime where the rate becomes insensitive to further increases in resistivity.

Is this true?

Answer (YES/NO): NO